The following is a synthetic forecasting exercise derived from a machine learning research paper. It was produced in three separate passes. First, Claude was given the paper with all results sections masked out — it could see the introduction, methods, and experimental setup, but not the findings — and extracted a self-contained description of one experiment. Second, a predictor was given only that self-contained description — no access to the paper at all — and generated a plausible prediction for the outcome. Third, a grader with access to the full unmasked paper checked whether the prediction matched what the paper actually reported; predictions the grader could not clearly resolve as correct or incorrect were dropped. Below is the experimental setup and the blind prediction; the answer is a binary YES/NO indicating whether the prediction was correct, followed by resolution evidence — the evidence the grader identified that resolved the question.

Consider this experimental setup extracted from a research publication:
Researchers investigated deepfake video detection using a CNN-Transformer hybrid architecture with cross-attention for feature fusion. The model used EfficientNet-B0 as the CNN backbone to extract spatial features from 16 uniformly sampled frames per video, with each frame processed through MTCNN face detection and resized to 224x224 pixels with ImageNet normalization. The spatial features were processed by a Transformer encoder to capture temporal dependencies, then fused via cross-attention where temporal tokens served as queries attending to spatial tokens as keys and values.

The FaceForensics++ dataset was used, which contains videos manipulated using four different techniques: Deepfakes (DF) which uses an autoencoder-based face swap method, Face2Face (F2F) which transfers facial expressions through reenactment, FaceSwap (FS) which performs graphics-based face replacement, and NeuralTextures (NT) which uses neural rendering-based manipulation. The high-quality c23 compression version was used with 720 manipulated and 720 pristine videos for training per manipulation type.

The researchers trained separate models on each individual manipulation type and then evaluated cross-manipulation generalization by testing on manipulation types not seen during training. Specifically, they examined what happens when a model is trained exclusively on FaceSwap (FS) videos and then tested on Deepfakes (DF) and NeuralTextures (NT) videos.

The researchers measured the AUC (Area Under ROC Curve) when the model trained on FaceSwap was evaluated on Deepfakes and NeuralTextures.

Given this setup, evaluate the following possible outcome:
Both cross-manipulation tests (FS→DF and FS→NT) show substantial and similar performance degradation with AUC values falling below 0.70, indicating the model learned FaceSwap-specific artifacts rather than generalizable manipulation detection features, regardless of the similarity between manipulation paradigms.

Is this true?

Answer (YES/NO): NO